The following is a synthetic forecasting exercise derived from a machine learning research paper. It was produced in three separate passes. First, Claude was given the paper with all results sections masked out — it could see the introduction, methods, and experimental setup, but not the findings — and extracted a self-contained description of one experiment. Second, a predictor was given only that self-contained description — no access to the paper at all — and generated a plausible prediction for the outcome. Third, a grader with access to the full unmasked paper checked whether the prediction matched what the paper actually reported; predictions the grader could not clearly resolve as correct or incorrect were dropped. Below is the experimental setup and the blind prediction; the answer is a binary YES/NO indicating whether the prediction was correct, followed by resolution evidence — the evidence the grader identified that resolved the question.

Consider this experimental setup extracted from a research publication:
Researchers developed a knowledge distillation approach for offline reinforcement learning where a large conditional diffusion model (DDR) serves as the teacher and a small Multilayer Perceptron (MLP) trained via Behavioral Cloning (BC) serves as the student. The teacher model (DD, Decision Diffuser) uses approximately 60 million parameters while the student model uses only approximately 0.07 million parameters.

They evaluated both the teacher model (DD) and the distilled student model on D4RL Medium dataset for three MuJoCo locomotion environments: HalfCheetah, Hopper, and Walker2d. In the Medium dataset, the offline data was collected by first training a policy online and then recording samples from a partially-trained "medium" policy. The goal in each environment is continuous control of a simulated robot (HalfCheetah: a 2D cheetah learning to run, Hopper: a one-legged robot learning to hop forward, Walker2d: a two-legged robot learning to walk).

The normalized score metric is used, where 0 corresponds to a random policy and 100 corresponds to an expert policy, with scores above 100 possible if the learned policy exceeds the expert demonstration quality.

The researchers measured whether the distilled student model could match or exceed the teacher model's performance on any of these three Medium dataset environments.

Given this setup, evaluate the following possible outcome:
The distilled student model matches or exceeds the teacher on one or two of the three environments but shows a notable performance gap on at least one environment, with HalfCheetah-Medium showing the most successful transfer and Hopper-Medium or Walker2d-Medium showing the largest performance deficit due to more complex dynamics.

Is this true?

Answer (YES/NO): NO